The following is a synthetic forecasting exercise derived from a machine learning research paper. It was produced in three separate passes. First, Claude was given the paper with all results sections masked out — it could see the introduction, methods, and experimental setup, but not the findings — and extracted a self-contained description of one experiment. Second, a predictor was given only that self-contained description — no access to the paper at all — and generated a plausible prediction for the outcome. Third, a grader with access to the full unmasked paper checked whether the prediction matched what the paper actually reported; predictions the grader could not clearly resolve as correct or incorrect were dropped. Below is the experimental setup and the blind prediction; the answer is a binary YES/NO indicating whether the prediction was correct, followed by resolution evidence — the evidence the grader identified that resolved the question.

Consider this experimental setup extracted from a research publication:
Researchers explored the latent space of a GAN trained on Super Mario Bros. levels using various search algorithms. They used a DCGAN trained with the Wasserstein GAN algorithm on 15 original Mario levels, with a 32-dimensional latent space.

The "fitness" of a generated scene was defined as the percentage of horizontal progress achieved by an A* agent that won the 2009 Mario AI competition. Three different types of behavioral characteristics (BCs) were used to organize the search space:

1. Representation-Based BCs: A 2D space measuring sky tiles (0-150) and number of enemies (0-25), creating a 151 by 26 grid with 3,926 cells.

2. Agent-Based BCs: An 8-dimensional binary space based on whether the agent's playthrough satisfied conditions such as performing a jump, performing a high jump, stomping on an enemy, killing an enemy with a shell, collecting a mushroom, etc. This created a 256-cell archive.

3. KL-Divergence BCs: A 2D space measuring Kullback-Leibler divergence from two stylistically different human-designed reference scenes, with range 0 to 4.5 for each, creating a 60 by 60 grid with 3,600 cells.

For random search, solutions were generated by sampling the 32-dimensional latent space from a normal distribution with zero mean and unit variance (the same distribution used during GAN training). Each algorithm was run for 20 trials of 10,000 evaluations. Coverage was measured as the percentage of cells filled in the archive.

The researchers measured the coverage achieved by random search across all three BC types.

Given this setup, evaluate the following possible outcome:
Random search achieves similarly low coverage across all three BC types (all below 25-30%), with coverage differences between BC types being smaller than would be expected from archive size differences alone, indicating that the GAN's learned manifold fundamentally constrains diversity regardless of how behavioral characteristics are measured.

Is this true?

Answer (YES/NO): YES